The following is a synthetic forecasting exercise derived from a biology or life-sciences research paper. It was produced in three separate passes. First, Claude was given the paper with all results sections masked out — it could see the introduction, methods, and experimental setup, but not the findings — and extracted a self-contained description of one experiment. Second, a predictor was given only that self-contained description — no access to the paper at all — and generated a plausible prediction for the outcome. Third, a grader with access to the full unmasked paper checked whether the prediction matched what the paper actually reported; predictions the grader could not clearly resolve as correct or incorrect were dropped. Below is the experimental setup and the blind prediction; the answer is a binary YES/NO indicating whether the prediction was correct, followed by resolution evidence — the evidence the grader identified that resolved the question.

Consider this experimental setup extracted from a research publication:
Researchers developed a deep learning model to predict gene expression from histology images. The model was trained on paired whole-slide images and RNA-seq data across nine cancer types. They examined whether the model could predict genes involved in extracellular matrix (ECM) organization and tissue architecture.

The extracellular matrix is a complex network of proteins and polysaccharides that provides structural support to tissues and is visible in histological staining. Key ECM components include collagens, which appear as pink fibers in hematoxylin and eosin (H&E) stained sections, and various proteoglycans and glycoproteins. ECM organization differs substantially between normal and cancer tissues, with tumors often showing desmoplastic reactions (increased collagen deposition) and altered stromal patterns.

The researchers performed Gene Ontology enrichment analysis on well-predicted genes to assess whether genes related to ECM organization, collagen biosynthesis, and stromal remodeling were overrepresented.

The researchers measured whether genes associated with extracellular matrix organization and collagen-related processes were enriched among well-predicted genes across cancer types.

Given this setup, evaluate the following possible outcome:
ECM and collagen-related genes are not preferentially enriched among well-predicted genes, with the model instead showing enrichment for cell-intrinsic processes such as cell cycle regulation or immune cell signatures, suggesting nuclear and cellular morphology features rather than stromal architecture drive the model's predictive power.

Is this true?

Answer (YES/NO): NO